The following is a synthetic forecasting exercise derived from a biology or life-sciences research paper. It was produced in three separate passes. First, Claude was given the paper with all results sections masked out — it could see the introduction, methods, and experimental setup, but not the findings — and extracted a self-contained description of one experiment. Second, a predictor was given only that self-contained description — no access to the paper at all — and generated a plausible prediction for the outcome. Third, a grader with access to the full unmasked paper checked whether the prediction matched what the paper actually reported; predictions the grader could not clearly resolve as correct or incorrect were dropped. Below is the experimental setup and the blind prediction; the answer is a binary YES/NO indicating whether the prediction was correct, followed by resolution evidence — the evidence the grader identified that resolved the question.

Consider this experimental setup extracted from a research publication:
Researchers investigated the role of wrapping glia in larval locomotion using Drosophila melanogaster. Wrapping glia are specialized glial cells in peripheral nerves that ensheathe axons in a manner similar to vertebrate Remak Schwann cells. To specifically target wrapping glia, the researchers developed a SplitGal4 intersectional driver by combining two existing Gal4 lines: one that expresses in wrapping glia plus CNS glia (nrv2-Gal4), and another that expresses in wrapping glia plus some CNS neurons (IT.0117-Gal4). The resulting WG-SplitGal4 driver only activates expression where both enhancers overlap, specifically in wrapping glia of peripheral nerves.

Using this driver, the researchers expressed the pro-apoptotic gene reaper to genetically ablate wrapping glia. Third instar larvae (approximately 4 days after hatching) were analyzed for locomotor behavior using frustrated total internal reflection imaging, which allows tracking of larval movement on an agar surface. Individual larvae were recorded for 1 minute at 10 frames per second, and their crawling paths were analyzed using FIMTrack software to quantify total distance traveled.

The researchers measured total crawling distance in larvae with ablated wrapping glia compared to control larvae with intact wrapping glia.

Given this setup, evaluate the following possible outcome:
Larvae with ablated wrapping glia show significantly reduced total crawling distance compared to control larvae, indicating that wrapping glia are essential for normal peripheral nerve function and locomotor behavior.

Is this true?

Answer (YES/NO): YES